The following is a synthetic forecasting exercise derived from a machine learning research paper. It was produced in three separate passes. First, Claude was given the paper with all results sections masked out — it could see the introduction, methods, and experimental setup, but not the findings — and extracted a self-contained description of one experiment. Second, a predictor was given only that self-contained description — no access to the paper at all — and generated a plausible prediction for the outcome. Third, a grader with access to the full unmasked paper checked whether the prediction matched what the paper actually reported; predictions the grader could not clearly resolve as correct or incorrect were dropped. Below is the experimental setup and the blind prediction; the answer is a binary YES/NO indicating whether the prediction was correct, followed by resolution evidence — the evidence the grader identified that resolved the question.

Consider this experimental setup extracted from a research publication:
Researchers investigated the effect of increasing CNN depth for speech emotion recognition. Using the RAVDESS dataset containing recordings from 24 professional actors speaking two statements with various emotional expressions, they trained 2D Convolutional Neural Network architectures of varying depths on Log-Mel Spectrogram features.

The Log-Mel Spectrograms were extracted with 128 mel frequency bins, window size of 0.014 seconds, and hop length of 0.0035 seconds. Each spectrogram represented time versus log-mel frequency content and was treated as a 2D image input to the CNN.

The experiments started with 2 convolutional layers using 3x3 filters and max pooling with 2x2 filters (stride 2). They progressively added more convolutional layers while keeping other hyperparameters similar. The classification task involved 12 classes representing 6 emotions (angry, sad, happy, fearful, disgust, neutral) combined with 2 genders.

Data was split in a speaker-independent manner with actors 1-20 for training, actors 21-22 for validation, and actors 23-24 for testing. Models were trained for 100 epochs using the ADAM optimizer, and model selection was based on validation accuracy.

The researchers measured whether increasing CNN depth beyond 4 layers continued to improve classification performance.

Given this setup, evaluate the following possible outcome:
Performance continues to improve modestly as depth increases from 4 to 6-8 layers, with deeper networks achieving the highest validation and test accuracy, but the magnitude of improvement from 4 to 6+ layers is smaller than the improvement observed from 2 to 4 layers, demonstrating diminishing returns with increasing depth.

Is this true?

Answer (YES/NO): NO